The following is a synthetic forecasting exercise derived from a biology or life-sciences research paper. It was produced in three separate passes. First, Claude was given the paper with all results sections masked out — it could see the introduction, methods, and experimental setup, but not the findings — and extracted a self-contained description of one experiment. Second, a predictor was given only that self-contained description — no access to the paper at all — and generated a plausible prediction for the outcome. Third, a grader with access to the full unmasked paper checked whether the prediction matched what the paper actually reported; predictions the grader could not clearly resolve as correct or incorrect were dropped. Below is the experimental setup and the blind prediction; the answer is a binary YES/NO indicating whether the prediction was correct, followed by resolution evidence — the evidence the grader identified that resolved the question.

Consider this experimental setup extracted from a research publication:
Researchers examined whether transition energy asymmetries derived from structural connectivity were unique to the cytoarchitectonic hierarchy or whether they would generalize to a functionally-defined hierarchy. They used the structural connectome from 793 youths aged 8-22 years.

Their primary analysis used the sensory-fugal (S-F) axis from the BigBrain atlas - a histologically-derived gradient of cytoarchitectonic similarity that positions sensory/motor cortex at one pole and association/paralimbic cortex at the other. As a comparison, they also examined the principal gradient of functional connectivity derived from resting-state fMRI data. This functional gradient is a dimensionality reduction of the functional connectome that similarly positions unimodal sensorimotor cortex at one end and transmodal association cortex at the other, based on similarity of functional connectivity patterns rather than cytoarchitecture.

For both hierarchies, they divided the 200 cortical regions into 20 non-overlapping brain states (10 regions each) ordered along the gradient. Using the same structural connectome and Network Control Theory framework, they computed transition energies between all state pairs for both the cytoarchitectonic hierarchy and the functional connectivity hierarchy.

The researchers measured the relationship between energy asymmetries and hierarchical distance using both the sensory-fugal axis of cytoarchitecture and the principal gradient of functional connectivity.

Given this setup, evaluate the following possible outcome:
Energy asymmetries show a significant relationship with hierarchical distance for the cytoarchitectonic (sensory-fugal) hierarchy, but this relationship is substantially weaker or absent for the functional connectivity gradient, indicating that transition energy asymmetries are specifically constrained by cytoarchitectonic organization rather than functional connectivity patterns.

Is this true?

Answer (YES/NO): YES